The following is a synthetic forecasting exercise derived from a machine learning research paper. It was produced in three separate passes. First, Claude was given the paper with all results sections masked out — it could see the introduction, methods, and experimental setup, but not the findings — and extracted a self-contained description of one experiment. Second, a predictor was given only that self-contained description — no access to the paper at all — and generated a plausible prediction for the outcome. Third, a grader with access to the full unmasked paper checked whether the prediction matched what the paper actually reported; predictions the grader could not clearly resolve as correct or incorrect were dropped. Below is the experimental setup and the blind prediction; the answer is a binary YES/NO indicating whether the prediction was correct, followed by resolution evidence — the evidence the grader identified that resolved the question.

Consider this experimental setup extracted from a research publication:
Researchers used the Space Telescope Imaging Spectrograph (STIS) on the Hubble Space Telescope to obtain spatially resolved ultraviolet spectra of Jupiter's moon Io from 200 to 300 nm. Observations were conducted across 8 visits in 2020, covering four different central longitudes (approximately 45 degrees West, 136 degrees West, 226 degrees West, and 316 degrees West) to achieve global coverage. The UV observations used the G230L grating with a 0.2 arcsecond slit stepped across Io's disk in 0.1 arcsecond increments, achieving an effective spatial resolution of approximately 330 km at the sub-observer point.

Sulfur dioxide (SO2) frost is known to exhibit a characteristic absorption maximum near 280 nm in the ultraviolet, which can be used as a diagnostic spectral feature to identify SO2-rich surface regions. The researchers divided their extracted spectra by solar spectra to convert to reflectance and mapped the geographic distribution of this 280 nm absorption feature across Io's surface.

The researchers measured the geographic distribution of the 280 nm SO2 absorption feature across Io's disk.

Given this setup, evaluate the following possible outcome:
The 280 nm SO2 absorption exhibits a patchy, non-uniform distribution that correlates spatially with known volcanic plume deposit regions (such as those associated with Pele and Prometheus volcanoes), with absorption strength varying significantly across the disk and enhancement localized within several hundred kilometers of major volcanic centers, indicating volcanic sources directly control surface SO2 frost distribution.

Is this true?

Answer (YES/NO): NO